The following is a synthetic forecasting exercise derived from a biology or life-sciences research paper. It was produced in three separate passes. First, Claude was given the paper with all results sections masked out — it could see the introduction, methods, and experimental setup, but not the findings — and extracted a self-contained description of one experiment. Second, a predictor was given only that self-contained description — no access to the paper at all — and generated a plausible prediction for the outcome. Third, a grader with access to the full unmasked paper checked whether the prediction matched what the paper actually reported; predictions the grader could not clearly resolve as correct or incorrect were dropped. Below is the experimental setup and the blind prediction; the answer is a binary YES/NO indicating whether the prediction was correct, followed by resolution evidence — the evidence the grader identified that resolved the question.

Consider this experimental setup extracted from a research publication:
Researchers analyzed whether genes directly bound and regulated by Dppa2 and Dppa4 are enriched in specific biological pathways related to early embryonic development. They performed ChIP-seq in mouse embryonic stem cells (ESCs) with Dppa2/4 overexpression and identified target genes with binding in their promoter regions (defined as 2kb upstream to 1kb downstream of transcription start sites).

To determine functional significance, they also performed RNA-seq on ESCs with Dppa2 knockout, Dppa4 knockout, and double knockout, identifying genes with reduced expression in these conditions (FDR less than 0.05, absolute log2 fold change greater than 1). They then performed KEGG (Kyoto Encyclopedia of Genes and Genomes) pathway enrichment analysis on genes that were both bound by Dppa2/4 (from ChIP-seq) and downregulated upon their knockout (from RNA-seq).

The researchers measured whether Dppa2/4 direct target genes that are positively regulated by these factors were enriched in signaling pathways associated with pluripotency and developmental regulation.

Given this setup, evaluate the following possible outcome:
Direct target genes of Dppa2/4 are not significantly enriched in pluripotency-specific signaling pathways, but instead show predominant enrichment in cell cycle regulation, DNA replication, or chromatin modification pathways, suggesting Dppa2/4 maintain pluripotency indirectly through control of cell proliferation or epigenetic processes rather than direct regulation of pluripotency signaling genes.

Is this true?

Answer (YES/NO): NO